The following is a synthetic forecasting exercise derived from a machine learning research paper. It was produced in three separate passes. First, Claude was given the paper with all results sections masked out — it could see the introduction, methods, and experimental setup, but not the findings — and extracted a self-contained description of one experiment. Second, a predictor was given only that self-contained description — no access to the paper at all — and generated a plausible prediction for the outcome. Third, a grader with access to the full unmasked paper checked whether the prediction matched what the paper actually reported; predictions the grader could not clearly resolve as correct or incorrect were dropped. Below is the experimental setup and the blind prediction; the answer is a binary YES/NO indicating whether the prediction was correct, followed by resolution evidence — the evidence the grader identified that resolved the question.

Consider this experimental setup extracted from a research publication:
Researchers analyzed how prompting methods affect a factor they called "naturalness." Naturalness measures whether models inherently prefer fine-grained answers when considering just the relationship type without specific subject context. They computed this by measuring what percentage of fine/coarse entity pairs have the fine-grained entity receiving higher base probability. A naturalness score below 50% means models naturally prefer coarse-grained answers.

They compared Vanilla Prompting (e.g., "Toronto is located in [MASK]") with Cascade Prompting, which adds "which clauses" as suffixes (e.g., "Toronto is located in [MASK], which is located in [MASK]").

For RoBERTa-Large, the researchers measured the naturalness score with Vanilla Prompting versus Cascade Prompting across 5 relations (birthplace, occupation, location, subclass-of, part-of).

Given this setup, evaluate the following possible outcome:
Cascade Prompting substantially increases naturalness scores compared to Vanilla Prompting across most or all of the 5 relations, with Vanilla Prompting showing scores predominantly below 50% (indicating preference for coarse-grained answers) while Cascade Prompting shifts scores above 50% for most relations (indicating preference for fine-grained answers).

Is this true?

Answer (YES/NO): YES